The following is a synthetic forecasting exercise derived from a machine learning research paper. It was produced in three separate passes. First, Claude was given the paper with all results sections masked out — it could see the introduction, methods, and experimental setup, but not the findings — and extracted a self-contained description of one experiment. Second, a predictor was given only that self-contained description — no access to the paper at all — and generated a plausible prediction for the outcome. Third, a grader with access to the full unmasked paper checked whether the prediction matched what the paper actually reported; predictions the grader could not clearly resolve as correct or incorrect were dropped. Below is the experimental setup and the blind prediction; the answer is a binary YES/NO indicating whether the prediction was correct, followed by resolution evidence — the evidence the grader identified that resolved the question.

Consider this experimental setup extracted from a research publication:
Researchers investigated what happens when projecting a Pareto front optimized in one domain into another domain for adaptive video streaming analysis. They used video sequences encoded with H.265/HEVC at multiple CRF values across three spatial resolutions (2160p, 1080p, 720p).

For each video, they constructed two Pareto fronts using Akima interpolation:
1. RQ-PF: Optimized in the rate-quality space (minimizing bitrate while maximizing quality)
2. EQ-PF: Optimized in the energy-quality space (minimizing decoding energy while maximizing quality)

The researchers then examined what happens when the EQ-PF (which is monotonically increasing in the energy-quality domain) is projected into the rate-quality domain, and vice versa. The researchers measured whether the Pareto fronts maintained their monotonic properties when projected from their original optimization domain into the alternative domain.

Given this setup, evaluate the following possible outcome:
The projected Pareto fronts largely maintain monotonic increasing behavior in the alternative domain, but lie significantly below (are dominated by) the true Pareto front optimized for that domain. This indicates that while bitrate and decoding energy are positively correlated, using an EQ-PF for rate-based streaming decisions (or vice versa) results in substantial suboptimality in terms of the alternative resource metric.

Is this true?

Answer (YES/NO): NO